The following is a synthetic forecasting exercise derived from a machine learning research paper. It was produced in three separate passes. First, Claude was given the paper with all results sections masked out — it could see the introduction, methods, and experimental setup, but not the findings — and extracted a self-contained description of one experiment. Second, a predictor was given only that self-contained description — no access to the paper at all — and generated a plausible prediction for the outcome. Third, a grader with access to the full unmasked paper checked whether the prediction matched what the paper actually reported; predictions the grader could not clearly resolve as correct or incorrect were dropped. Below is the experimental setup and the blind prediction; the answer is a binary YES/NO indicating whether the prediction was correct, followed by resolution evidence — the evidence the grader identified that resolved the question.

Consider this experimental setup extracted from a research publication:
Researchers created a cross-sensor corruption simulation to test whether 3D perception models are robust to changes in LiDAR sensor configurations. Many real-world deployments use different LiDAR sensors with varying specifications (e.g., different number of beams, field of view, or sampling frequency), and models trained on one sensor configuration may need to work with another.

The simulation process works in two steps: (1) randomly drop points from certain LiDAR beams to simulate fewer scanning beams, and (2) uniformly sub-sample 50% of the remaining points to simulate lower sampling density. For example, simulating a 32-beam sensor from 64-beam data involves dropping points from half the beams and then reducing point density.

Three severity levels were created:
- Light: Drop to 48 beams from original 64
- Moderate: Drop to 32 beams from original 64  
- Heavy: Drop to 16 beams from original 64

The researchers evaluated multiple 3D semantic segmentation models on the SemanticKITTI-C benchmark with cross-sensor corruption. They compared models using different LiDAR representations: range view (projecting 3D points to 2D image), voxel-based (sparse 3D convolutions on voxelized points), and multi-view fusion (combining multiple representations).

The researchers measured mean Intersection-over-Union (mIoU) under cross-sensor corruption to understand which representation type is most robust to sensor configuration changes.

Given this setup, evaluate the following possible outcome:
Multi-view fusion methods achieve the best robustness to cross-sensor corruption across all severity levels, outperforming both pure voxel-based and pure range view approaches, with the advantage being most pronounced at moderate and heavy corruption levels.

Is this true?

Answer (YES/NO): NO